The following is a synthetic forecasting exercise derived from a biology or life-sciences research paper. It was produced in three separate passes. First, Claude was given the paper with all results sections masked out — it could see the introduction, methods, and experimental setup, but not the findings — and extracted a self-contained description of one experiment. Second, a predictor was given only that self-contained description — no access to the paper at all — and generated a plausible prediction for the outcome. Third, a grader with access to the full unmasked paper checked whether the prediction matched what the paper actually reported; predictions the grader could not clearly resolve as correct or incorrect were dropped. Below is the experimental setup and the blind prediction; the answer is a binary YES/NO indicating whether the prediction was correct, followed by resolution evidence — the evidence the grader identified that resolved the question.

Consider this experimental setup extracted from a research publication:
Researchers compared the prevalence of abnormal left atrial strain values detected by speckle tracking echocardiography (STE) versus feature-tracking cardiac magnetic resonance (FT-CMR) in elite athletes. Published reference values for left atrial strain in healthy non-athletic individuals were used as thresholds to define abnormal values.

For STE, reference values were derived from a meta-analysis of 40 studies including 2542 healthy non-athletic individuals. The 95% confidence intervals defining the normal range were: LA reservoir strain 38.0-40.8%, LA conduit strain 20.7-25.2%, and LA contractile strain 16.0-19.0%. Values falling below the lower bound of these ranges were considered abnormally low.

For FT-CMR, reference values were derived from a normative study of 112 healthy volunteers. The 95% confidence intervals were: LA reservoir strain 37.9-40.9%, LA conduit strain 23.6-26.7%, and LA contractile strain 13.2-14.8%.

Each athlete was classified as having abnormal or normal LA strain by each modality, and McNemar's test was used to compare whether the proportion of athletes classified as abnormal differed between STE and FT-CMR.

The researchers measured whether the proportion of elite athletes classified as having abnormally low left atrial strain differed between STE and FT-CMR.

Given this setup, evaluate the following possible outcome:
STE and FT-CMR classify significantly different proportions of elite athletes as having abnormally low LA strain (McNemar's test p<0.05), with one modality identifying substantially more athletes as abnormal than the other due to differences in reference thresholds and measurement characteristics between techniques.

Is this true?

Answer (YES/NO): YES